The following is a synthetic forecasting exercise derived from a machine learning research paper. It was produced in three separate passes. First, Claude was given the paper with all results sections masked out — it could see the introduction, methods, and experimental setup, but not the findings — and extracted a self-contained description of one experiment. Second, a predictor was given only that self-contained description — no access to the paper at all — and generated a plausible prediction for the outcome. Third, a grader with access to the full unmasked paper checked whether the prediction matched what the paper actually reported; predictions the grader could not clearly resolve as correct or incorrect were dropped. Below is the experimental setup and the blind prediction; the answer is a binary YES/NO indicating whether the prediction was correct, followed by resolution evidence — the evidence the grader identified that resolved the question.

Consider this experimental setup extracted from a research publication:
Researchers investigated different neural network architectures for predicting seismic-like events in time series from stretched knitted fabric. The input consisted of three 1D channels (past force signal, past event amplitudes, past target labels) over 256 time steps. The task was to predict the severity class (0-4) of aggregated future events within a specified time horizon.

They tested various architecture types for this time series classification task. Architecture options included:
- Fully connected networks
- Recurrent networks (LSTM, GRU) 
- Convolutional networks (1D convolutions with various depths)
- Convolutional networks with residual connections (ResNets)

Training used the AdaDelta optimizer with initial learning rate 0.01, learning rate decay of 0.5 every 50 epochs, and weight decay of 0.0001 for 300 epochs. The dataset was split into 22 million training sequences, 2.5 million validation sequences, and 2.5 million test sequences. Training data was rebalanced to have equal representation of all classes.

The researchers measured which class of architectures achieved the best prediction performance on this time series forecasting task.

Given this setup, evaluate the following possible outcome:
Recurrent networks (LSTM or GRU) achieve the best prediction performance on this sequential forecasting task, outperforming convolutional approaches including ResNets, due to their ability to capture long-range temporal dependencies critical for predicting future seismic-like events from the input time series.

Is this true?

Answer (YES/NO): NO